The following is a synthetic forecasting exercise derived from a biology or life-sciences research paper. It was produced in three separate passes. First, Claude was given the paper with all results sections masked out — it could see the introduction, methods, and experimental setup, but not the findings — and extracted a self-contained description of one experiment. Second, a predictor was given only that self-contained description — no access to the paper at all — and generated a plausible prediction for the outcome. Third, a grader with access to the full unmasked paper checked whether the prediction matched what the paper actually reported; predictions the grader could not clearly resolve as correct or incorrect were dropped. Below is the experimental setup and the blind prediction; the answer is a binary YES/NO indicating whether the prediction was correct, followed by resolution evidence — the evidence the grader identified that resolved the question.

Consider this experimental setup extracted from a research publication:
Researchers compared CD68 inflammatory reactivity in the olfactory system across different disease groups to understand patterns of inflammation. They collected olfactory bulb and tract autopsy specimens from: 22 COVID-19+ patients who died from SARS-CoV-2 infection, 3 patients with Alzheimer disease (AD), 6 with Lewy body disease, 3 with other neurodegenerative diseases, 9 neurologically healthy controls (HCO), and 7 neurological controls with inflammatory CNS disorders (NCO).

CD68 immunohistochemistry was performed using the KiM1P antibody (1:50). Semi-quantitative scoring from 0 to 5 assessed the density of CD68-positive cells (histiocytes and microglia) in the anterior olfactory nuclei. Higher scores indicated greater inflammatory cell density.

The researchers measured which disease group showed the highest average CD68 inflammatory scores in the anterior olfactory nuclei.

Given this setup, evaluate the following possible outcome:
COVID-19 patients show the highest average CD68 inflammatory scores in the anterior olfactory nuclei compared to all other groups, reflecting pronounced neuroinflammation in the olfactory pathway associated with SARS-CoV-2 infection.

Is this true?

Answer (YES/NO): NO